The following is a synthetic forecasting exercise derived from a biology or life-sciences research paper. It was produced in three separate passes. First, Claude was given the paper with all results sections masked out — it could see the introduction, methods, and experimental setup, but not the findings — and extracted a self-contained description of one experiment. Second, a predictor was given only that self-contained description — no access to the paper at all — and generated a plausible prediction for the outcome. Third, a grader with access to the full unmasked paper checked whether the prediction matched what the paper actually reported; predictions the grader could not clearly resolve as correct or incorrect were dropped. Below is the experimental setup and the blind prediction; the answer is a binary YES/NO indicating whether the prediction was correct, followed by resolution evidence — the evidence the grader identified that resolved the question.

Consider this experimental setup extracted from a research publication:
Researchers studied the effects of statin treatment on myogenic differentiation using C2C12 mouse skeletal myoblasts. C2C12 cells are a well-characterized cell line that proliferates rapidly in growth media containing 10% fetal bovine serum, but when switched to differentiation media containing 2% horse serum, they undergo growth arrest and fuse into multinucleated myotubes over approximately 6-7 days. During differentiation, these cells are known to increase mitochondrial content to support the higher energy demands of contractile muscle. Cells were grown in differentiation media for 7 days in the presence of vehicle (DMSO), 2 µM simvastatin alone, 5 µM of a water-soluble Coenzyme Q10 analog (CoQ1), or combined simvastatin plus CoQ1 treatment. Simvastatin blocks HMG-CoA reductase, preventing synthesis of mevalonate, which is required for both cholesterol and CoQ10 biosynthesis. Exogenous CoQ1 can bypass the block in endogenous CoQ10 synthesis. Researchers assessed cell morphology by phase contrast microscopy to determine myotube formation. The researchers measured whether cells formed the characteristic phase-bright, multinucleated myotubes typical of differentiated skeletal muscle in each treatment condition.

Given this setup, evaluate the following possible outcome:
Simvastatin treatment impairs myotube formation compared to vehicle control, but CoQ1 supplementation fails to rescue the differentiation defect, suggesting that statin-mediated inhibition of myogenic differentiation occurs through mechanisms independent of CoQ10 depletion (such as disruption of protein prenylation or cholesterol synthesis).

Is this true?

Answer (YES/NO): YES